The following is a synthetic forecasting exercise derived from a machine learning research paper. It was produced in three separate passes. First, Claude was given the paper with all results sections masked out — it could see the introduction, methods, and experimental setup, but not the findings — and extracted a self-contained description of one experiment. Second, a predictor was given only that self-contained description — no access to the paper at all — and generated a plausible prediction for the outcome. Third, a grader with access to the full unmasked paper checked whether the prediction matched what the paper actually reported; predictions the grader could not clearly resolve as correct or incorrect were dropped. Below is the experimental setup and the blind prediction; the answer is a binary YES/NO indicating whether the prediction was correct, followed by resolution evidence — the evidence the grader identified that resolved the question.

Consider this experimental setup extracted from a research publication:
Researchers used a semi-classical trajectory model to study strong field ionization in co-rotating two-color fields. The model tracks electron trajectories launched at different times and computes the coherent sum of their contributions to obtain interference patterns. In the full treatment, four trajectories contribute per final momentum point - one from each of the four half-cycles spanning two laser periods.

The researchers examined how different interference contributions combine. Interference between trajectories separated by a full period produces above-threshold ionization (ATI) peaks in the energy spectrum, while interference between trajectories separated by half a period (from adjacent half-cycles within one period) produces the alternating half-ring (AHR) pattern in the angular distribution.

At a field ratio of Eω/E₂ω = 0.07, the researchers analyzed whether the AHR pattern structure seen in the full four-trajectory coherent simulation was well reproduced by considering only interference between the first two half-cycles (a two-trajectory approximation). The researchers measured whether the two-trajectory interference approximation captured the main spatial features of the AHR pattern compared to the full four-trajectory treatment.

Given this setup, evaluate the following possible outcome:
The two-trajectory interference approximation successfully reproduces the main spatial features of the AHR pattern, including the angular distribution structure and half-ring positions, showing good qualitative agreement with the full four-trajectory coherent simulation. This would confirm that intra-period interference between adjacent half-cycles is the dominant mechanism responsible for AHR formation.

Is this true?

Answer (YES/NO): YES